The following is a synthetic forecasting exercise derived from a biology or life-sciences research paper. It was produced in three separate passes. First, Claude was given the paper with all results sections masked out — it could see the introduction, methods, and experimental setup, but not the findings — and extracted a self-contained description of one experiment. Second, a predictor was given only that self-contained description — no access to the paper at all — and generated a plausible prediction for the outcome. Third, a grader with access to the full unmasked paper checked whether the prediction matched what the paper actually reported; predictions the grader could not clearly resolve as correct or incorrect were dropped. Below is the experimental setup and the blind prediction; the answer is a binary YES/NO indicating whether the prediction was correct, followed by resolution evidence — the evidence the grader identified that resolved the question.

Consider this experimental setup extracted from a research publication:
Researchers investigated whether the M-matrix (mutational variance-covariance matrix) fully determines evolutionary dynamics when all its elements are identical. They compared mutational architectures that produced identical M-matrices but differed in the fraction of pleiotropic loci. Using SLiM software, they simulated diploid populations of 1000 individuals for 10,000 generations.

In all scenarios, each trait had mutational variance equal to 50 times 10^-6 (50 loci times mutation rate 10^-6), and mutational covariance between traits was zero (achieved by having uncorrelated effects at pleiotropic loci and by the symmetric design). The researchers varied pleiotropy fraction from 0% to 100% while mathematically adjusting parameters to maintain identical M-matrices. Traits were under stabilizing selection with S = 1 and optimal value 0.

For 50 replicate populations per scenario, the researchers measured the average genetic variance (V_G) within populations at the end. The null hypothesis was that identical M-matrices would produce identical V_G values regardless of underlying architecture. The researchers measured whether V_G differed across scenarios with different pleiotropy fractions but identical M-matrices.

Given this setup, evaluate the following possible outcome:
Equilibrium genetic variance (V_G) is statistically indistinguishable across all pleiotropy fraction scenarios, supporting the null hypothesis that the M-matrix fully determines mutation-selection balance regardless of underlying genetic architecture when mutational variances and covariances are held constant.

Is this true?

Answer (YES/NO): NO